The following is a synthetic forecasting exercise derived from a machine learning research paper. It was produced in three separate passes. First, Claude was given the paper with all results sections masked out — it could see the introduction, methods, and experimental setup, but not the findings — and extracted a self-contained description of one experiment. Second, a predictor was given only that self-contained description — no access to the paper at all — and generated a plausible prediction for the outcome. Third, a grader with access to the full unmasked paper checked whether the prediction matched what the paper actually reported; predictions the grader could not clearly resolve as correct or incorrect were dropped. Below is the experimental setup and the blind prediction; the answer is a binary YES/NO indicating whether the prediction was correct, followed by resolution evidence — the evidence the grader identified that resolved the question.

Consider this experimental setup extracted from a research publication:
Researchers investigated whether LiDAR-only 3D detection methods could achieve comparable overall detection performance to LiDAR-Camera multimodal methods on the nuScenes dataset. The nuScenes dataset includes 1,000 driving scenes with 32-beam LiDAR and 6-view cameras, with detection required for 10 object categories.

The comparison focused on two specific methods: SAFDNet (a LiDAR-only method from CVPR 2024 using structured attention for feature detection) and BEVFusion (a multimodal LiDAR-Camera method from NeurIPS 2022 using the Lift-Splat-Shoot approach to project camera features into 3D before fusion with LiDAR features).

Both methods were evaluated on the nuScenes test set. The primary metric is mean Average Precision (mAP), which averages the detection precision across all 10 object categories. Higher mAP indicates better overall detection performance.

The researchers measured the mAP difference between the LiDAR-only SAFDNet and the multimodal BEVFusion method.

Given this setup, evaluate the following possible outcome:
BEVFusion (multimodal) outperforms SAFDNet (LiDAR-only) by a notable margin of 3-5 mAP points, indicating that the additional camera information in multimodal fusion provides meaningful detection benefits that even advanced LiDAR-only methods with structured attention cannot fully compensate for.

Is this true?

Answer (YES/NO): NO